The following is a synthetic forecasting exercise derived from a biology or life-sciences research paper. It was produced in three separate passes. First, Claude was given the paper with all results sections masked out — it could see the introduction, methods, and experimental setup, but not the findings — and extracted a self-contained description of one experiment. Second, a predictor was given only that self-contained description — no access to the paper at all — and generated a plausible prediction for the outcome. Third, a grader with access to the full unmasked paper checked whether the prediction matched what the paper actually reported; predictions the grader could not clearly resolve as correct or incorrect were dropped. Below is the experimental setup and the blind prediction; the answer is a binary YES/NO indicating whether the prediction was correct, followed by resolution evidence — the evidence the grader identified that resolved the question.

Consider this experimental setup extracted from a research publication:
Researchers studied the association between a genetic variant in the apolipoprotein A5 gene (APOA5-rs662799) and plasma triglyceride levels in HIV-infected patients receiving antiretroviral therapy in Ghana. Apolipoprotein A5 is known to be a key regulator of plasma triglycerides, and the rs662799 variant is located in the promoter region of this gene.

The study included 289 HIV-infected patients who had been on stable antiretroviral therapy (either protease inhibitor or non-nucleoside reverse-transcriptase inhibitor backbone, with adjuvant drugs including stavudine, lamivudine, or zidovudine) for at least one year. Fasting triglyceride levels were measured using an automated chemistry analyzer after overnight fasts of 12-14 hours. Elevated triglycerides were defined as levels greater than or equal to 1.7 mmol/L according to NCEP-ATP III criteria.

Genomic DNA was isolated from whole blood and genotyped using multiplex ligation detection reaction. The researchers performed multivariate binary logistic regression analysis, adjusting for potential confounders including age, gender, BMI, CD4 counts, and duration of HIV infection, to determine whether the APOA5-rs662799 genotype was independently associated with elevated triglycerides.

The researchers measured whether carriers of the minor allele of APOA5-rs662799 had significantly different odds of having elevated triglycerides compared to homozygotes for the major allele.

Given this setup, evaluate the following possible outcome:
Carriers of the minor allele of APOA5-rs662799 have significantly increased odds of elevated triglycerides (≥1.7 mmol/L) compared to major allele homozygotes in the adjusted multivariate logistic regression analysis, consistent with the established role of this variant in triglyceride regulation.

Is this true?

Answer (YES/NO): NO